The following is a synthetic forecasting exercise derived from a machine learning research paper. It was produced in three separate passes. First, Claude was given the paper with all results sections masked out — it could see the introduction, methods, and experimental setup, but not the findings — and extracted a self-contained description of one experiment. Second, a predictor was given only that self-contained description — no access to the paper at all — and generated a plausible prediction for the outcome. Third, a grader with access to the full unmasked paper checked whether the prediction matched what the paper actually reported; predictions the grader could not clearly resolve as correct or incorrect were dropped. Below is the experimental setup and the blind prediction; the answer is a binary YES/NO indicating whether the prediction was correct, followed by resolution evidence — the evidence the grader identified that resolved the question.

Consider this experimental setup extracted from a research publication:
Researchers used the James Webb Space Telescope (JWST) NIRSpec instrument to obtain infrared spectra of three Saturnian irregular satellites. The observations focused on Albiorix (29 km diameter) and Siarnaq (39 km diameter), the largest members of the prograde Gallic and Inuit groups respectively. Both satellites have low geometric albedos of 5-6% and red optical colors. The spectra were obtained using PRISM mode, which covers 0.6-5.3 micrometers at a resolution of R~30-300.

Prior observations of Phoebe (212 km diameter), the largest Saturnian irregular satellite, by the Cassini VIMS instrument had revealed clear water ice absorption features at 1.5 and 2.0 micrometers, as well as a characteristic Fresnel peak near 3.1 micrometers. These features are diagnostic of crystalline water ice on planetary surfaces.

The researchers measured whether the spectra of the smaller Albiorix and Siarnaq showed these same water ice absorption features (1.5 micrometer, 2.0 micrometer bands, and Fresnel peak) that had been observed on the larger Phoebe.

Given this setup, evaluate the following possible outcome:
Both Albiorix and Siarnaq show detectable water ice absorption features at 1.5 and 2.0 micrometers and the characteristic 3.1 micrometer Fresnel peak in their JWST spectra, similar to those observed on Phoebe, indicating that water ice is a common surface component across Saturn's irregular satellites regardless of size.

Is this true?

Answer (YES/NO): NO